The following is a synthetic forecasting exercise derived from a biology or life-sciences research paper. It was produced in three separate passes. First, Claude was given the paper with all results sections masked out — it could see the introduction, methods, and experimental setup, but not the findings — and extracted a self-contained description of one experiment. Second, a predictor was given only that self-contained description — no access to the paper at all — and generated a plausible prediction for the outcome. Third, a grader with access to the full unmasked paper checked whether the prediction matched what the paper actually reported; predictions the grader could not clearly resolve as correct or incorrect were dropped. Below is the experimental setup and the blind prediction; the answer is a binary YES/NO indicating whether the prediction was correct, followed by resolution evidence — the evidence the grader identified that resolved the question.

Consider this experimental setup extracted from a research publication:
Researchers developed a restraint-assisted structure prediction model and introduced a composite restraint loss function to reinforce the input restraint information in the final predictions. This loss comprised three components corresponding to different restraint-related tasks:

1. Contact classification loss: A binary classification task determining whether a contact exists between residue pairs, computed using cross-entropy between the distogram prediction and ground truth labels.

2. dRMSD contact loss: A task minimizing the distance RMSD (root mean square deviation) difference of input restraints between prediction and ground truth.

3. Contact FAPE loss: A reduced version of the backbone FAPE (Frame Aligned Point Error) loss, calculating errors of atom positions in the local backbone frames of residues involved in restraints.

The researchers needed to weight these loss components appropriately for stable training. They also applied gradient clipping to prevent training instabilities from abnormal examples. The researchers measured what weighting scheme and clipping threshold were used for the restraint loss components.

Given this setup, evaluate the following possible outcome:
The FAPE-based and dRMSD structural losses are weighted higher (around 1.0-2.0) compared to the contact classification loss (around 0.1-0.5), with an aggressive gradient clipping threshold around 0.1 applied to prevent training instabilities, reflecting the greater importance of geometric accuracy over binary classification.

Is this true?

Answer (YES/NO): NO